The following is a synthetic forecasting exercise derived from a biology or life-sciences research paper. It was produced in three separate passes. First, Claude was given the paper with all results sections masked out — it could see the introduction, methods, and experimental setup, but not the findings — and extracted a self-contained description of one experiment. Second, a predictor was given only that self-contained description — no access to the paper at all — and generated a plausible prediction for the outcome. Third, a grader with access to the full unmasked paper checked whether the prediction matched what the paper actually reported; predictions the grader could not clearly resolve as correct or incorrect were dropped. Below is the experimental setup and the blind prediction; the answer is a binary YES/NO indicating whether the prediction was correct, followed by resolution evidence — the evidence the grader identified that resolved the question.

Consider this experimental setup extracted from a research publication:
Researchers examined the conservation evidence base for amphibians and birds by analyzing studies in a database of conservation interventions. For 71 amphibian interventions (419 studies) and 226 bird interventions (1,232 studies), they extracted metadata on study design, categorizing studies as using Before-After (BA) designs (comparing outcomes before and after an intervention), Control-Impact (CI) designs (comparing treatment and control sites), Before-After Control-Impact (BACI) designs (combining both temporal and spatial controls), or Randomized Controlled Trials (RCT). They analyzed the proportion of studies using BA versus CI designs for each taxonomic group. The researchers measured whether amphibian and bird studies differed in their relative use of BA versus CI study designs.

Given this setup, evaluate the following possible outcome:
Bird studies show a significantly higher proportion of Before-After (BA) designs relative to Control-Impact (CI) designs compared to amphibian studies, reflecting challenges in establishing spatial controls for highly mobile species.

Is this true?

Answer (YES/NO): NO